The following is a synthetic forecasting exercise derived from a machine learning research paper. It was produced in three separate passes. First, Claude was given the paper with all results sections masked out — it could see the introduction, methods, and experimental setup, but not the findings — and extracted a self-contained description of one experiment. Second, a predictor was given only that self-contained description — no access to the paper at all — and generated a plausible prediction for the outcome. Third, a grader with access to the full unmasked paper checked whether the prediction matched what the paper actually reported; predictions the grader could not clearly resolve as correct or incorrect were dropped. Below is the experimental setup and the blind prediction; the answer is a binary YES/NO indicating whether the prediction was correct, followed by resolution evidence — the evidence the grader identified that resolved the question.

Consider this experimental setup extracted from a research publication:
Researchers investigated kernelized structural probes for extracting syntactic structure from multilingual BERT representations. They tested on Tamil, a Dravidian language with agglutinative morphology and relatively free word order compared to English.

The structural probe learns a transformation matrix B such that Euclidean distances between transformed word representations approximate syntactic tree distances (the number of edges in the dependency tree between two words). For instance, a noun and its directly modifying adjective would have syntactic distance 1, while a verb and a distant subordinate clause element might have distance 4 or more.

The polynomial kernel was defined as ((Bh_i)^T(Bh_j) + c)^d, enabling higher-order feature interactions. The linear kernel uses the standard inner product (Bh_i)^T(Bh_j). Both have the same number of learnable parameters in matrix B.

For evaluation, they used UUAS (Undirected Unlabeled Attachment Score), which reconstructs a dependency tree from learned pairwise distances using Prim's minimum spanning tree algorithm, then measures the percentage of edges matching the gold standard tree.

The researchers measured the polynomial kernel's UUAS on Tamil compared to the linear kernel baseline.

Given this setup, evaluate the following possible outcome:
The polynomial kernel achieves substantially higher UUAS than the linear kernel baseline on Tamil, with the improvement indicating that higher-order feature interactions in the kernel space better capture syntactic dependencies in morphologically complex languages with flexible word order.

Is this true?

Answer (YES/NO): NO